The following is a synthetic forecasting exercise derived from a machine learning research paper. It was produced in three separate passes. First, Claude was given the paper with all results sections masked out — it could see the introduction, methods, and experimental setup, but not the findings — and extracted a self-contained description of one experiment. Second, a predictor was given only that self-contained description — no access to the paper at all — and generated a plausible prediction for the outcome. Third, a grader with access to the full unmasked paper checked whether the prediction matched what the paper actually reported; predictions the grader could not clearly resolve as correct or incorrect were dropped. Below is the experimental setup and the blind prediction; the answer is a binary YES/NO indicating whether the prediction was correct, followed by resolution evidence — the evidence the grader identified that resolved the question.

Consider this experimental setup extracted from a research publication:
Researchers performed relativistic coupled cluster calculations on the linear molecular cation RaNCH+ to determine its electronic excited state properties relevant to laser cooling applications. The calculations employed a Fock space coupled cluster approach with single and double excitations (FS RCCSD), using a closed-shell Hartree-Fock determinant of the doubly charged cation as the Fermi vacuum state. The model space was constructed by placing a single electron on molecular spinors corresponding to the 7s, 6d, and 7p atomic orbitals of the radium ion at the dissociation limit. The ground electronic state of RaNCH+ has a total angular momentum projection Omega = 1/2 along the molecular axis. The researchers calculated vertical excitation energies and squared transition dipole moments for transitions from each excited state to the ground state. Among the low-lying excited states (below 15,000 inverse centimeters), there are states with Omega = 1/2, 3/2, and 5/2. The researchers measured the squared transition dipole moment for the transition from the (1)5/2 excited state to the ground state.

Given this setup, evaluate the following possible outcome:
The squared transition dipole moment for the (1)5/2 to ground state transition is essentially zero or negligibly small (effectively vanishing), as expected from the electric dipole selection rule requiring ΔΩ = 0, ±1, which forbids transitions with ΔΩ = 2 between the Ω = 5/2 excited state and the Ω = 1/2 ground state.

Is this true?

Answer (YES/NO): YES